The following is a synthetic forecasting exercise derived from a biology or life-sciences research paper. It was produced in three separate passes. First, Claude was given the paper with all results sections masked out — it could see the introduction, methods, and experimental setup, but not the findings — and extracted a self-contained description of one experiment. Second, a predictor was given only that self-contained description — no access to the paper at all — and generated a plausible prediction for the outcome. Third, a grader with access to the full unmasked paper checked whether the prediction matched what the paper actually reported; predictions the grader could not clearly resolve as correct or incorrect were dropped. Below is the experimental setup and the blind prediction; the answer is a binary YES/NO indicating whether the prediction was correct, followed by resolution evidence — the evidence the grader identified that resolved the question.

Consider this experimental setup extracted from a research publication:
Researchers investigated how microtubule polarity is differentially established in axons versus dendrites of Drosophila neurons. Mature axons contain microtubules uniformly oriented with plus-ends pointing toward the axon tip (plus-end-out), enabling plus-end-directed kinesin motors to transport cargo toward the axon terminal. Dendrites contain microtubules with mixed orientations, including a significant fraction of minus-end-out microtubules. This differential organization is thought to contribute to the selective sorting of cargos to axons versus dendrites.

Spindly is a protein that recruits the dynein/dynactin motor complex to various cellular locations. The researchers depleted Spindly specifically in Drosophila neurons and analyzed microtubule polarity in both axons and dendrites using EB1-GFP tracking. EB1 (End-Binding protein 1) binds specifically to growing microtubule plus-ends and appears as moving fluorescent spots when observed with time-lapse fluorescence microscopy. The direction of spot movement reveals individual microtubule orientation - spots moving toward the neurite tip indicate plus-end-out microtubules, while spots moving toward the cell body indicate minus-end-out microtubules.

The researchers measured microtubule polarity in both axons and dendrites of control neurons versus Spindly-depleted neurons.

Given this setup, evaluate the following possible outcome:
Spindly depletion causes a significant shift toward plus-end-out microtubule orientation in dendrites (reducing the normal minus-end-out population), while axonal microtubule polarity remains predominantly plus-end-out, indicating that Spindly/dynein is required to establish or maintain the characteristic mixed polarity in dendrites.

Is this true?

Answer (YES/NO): NO